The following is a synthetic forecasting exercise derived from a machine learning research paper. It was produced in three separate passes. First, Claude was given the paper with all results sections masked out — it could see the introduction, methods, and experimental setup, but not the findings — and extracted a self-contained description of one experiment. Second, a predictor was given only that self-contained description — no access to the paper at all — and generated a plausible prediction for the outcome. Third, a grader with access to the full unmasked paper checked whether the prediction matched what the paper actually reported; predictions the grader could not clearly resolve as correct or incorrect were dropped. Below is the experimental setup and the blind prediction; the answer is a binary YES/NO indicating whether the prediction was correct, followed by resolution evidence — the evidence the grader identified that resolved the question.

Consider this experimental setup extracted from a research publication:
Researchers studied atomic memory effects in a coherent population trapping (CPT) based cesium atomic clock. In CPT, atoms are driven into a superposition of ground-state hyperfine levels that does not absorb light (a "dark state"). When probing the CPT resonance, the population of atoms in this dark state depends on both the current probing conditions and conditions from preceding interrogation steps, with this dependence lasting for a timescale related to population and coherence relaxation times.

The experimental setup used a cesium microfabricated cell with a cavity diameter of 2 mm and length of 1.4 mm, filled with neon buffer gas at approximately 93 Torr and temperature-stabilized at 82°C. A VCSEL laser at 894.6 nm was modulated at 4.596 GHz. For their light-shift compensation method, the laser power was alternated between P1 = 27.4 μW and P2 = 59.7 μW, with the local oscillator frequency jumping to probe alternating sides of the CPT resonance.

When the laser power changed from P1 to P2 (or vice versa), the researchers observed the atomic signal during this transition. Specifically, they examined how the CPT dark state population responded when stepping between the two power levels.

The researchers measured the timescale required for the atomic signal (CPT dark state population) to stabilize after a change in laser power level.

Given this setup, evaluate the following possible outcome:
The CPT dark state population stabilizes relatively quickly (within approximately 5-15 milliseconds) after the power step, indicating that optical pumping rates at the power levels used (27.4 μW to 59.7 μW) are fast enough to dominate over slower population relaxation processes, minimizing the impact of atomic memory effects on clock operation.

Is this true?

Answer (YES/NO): NO